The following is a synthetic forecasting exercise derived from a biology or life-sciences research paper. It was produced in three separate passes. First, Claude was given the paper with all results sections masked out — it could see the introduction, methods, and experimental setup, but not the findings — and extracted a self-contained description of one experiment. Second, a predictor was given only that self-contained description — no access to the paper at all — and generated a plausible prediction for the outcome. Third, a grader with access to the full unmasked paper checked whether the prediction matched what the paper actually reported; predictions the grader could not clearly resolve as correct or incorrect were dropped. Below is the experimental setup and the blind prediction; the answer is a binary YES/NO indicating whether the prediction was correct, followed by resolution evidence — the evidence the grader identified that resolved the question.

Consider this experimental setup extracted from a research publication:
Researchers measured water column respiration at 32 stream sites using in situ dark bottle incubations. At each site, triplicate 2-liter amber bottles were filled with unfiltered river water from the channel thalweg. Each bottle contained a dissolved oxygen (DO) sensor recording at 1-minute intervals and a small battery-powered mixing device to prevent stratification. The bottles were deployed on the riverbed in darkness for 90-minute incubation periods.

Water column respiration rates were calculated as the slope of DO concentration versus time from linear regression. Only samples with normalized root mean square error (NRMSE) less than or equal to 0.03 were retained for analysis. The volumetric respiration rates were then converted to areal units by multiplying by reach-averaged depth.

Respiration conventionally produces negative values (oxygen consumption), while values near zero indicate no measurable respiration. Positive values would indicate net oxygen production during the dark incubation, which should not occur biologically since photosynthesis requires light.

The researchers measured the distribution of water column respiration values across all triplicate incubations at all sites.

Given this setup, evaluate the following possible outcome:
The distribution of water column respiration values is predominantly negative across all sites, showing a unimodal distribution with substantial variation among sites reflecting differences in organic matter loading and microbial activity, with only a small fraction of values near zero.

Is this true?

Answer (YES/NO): NO